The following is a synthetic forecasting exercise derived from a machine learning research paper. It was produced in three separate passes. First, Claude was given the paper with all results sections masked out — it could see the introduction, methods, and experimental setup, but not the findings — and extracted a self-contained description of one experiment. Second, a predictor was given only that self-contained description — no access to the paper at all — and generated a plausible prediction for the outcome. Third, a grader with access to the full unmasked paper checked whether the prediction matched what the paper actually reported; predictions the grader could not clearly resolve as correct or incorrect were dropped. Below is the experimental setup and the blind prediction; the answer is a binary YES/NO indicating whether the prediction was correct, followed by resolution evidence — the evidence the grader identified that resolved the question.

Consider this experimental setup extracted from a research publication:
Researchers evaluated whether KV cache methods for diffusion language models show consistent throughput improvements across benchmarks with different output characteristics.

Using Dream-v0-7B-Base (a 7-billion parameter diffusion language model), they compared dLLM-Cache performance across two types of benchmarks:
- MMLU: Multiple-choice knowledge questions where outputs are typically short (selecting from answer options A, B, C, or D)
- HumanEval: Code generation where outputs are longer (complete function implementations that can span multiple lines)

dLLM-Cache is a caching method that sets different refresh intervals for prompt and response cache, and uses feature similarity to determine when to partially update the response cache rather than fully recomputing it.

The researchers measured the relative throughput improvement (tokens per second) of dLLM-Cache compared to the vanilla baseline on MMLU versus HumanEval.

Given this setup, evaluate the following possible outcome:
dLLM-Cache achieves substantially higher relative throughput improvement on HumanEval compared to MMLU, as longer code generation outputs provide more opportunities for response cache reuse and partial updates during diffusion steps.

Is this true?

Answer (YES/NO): NO